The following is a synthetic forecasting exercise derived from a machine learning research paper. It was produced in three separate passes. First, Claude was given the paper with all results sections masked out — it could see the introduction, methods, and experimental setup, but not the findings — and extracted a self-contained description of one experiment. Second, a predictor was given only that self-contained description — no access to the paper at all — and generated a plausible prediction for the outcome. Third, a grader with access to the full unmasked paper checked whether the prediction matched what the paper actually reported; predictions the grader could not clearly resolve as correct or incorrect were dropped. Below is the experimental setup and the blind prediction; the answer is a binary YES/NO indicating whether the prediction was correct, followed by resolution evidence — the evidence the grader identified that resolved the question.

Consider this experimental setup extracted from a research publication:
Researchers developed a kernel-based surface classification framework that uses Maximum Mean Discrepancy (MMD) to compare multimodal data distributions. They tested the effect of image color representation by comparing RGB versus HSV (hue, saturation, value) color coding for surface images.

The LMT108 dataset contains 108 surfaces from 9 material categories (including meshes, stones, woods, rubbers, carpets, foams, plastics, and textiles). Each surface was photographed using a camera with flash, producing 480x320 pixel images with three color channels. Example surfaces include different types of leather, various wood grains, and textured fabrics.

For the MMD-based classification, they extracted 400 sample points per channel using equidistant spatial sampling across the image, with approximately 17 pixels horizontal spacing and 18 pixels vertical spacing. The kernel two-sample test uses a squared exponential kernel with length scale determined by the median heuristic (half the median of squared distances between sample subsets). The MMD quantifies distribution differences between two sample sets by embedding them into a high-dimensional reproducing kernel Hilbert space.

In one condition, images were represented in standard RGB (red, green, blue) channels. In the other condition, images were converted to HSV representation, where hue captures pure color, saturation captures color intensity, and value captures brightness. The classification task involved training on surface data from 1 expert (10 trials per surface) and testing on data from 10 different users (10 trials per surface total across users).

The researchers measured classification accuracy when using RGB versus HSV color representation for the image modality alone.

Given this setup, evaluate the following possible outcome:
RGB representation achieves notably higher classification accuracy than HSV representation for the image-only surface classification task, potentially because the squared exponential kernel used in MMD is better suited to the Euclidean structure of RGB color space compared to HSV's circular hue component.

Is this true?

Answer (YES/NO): NO